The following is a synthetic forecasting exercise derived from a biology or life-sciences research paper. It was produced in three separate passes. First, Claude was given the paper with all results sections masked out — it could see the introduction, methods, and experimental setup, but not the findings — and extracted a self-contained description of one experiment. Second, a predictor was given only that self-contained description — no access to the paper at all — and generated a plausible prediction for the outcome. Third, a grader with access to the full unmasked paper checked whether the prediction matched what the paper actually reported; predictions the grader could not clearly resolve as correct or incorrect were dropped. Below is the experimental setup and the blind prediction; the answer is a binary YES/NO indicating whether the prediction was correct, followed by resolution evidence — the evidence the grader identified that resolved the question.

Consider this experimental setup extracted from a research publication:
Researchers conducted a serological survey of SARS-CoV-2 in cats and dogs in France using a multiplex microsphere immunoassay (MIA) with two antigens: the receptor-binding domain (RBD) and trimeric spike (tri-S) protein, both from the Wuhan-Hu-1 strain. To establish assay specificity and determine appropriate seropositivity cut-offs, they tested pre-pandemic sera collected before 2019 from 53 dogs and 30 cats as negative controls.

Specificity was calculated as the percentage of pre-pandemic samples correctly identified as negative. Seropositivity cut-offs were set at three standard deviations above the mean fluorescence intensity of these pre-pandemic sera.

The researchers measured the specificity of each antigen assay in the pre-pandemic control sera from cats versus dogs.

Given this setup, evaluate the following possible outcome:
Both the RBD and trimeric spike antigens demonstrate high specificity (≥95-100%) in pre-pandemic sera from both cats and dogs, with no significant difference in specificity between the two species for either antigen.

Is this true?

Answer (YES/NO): NO